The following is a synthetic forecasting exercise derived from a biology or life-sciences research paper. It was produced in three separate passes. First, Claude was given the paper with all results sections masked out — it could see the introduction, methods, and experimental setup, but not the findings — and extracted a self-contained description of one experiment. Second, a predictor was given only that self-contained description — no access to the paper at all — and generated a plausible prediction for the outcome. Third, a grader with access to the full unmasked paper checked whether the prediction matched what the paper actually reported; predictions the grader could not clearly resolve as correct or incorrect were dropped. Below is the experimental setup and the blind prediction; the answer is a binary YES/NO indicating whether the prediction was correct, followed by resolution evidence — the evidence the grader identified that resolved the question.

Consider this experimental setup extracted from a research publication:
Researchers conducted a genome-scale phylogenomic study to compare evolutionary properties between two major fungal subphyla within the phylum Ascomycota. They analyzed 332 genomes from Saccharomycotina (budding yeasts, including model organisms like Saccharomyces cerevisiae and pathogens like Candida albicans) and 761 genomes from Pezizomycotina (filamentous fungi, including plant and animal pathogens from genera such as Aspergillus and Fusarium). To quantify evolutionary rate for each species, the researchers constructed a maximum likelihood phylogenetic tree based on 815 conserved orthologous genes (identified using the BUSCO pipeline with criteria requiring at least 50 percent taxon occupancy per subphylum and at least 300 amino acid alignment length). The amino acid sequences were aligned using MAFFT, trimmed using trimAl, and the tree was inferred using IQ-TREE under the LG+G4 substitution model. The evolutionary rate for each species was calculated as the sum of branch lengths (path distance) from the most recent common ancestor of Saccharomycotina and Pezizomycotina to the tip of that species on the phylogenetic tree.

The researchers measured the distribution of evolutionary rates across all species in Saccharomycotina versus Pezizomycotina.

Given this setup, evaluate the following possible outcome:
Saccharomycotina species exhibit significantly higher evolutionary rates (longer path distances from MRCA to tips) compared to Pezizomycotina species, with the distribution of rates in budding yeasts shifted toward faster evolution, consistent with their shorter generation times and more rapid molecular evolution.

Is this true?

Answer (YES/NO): YES